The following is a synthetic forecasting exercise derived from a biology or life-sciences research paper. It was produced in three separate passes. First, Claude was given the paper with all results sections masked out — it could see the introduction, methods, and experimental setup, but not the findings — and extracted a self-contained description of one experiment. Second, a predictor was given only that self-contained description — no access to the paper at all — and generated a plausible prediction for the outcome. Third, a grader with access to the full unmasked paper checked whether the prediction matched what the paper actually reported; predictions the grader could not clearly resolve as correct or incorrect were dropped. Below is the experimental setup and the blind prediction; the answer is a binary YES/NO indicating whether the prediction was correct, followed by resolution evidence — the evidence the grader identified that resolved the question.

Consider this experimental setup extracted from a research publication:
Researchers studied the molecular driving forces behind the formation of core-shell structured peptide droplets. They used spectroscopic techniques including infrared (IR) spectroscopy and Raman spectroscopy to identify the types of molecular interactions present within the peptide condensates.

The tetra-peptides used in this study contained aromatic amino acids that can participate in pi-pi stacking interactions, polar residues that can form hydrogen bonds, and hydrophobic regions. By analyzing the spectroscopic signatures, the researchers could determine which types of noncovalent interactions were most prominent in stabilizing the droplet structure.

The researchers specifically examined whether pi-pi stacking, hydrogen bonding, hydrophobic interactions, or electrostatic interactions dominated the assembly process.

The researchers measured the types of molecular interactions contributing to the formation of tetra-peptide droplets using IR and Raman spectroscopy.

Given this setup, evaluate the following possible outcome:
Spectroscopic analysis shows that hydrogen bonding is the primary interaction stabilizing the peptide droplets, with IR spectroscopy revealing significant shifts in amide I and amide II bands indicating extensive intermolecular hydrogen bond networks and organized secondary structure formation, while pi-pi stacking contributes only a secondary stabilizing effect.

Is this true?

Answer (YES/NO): NO